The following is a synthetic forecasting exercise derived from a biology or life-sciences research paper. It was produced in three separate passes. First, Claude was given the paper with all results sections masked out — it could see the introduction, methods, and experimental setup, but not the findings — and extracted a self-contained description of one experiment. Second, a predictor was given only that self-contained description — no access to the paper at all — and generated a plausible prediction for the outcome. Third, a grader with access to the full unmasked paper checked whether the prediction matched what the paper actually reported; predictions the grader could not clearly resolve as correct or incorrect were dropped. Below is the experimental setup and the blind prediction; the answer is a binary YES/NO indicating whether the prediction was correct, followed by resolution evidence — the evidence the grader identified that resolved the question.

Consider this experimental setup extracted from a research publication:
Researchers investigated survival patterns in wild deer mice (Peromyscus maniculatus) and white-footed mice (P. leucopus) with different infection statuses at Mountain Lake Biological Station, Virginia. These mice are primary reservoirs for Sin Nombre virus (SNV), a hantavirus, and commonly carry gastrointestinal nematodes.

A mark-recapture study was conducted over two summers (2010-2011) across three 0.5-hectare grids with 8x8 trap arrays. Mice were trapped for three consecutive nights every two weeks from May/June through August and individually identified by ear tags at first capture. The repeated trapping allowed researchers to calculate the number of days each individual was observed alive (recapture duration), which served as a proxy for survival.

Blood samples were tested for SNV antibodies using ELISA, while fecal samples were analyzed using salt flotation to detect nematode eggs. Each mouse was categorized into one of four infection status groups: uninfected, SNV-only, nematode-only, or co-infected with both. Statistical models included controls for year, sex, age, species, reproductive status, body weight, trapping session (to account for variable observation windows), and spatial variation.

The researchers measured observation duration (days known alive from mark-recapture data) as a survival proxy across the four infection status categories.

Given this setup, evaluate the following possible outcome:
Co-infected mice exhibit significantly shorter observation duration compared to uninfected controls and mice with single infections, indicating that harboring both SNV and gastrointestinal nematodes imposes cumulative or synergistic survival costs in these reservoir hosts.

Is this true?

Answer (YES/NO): NO